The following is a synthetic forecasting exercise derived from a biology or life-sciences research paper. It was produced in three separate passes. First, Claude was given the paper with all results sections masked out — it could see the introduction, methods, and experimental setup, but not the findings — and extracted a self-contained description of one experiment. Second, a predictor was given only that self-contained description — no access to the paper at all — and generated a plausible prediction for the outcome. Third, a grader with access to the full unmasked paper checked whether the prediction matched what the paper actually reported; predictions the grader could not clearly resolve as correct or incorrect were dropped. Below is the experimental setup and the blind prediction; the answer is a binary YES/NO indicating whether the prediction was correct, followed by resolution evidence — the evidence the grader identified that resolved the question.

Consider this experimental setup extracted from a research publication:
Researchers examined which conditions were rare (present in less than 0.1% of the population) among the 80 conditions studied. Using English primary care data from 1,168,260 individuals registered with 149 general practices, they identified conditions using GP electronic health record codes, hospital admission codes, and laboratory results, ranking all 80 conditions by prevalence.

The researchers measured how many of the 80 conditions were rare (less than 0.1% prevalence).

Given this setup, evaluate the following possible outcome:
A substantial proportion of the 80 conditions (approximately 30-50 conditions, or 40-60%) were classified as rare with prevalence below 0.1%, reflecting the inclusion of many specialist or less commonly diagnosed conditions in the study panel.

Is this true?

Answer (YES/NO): NO